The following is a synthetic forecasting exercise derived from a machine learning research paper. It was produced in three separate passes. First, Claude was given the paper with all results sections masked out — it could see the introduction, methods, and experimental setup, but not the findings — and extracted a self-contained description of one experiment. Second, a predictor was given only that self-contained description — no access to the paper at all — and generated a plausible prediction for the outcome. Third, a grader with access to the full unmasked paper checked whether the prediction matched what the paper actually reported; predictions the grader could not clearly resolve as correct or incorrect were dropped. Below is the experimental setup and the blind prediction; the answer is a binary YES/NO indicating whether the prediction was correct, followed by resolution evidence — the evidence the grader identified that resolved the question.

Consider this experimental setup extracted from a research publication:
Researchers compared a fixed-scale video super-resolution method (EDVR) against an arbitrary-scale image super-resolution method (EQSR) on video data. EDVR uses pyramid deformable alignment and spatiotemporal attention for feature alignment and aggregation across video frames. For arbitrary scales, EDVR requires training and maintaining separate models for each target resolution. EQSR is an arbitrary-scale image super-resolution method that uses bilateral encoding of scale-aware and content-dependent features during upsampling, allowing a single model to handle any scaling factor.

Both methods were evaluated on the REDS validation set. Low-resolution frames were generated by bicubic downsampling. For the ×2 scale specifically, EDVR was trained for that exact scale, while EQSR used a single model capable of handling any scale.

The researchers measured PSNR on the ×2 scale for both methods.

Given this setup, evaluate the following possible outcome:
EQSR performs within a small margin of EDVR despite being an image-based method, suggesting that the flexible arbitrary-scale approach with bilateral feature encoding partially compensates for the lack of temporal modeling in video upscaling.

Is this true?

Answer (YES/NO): NO